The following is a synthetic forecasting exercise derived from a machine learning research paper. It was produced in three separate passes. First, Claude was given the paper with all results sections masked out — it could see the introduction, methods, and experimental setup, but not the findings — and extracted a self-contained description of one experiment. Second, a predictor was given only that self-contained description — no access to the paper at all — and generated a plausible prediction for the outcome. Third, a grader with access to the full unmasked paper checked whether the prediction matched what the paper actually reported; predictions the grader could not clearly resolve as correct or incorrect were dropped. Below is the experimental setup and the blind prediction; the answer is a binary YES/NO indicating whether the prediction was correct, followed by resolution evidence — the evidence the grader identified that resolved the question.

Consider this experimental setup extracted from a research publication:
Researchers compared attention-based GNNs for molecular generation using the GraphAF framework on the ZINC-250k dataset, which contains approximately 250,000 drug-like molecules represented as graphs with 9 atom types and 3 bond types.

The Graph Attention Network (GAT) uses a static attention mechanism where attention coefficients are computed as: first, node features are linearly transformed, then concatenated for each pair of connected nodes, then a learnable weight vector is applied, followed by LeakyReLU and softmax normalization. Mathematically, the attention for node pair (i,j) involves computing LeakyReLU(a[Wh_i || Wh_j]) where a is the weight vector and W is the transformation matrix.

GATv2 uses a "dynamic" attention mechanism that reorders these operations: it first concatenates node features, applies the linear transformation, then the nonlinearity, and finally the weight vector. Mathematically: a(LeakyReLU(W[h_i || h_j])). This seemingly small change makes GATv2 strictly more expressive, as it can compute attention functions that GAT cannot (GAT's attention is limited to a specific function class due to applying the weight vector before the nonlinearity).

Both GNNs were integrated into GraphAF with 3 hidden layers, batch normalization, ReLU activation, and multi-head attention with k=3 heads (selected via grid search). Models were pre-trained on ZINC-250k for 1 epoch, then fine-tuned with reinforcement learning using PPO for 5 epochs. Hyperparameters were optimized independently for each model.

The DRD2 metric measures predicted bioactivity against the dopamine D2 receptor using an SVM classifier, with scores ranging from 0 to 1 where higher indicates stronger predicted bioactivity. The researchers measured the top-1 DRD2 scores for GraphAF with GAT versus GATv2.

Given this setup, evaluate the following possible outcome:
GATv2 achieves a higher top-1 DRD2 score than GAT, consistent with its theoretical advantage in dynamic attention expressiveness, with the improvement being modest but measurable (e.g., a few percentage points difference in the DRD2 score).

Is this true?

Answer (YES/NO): NO